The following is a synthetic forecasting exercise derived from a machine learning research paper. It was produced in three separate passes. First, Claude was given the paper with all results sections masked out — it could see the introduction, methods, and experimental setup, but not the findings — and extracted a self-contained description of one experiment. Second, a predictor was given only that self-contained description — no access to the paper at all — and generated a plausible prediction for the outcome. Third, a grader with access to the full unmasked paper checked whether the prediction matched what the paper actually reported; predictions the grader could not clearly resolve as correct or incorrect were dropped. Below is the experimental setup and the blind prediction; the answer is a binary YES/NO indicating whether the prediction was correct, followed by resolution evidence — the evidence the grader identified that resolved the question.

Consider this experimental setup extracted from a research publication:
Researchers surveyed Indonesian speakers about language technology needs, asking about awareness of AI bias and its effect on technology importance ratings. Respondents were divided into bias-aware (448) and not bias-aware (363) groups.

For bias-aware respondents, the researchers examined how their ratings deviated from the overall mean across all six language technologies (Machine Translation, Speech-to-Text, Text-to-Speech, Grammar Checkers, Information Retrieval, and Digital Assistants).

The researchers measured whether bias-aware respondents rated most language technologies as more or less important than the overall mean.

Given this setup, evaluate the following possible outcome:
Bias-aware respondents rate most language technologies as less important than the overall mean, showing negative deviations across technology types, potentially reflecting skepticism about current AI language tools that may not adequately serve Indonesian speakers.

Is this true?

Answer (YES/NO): NO